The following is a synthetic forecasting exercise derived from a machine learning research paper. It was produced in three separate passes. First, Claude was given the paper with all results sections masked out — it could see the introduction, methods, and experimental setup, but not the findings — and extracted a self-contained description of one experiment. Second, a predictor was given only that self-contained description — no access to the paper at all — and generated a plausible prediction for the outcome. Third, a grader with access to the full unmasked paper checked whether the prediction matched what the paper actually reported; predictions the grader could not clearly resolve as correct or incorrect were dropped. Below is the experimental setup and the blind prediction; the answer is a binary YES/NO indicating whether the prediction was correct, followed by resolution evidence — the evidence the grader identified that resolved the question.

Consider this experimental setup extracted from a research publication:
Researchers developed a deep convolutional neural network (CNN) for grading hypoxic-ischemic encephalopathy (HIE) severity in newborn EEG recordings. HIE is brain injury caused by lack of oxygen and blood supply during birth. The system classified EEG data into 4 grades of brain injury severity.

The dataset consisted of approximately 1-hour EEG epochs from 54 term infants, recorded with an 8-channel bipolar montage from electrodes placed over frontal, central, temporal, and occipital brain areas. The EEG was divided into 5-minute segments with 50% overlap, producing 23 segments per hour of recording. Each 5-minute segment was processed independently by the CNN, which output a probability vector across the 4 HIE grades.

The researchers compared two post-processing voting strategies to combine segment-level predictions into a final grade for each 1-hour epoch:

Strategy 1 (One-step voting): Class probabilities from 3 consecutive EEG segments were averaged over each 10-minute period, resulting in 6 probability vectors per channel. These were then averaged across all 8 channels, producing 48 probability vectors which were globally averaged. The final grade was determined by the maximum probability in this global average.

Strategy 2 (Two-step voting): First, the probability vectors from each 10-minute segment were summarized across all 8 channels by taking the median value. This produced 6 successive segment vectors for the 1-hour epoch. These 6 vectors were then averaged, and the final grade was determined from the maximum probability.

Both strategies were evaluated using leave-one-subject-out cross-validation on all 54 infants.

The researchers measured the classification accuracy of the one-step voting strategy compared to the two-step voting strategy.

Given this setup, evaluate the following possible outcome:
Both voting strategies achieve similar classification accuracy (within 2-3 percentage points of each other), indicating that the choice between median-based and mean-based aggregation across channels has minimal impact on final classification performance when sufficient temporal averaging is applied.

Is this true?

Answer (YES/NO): YES